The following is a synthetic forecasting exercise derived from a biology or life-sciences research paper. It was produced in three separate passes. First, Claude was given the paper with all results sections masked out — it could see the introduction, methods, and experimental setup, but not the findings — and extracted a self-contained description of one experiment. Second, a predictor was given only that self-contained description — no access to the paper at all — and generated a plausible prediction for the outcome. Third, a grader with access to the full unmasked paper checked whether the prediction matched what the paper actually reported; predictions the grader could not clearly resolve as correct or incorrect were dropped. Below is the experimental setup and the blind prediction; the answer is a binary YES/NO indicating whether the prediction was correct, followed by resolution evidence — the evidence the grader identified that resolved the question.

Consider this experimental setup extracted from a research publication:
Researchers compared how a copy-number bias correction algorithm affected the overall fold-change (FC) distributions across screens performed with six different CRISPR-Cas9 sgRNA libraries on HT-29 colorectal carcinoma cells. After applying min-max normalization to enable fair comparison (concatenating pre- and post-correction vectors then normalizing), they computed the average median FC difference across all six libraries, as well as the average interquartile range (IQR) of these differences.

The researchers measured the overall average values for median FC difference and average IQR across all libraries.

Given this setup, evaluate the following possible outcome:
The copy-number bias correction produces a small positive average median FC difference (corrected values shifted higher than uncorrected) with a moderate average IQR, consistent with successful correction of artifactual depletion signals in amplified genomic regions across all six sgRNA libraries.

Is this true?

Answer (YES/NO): NO